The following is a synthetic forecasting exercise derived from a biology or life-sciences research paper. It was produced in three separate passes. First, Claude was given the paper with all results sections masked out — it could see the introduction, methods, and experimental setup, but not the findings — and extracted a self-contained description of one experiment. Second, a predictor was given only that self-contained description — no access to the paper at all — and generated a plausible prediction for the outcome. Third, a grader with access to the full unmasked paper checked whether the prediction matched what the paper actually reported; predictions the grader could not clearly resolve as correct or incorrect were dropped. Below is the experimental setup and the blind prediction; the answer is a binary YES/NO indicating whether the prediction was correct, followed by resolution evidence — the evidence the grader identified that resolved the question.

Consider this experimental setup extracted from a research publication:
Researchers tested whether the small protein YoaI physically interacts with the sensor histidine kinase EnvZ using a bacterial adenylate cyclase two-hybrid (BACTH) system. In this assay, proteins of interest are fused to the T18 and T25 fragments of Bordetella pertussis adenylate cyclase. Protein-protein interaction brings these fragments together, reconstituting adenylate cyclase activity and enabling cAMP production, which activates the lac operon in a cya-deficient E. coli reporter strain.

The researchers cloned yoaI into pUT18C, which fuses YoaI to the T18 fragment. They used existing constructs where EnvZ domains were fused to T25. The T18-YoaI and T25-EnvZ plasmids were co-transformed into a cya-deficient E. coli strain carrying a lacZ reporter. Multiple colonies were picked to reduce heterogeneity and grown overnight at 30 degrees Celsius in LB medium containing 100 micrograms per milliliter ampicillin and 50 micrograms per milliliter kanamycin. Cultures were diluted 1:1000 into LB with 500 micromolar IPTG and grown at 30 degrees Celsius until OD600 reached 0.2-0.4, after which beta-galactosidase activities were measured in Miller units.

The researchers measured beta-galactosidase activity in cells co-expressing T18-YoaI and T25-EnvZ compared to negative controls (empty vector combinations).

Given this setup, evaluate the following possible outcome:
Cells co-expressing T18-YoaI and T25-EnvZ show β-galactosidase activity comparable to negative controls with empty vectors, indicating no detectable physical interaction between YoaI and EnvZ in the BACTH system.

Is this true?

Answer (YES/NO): NO